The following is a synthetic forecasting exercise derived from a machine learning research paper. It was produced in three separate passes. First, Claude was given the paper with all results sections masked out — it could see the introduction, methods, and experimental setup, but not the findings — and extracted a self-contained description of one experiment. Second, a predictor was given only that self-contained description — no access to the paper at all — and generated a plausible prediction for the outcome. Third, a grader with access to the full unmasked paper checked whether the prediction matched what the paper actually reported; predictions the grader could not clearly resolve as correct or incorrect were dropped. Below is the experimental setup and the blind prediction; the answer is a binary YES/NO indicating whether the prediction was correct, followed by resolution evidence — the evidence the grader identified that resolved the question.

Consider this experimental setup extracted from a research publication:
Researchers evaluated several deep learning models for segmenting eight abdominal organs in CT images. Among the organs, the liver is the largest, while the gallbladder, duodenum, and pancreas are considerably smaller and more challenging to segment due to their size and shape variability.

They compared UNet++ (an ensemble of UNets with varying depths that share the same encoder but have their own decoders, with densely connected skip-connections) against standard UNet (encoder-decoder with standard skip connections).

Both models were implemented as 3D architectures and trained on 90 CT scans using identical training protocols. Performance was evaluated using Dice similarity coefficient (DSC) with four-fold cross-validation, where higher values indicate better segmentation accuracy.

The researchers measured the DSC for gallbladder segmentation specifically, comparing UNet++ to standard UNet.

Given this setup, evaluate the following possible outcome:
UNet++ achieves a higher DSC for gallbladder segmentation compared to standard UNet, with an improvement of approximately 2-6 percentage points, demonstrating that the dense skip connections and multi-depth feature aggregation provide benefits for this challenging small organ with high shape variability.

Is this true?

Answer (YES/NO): YES